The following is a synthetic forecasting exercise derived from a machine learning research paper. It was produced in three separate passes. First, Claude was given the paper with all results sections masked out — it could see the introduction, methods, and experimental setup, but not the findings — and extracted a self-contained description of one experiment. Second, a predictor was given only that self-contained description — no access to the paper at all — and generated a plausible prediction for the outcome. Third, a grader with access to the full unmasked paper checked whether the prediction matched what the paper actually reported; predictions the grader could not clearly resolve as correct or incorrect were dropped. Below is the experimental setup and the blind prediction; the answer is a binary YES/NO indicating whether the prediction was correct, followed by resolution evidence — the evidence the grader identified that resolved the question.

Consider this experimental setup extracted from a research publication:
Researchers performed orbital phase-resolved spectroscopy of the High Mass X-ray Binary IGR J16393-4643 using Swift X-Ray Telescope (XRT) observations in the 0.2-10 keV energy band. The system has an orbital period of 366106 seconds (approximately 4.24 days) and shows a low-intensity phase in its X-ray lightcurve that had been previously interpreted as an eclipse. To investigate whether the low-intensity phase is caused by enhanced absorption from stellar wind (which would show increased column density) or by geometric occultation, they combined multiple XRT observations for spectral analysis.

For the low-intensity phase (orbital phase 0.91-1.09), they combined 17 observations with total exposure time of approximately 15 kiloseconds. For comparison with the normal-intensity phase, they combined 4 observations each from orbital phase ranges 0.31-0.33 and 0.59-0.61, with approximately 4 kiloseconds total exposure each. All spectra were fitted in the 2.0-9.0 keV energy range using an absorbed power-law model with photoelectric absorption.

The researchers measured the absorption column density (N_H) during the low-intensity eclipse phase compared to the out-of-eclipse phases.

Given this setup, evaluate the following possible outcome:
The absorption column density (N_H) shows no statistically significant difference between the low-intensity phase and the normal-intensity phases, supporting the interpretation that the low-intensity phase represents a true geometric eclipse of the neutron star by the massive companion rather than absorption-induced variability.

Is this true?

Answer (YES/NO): NO